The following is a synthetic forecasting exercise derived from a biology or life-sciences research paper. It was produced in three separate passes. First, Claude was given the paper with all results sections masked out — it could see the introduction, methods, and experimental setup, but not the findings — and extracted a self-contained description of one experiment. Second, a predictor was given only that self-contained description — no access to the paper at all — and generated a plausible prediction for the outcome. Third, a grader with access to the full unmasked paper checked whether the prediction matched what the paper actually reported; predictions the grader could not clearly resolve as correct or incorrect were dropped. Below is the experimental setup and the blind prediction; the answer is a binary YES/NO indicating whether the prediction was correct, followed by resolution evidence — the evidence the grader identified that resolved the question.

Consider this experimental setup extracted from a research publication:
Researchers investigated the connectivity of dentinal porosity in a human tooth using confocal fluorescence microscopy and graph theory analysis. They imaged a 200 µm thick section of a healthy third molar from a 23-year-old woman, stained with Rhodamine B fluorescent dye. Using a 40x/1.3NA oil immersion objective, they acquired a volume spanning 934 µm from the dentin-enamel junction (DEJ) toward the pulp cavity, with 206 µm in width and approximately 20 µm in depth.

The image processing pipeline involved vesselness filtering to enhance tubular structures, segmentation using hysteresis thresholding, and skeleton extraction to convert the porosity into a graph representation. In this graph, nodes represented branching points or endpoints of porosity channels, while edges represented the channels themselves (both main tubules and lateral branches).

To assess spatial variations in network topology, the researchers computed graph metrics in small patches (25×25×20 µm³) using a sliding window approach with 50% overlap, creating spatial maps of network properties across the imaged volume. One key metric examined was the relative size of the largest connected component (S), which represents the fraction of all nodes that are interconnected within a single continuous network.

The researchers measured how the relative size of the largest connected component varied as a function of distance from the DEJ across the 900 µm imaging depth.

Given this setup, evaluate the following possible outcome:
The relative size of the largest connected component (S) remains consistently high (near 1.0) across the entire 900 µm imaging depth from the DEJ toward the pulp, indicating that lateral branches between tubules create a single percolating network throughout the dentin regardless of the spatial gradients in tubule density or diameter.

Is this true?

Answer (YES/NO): NO